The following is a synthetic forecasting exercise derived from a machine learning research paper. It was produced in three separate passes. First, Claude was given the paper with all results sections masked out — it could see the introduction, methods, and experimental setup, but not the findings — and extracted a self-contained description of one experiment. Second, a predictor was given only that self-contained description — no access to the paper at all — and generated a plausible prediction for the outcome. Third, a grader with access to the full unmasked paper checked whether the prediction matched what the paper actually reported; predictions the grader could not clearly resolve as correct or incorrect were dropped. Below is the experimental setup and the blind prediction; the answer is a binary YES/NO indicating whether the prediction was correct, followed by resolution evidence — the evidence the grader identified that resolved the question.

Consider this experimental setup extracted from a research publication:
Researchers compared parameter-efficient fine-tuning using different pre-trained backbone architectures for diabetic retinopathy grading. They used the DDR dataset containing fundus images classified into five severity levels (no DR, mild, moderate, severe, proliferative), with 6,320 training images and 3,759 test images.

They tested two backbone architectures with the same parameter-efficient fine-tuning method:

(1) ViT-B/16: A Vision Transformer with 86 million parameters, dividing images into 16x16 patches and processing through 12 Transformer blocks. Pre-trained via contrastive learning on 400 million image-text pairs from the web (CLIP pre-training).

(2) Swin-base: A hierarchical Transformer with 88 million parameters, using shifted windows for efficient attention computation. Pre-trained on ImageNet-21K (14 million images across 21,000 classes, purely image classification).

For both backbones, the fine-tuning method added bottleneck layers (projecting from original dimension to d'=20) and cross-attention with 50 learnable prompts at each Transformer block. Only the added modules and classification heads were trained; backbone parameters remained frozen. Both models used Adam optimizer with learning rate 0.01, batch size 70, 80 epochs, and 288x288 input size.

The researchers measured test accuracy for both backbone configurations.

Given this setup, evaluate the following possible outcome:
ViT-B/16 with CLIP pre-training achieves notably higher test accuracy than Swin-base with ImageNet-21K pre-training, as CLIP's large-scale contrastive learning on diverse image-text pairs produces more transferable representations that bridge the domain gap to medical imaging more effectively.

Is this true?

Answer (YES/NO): NO